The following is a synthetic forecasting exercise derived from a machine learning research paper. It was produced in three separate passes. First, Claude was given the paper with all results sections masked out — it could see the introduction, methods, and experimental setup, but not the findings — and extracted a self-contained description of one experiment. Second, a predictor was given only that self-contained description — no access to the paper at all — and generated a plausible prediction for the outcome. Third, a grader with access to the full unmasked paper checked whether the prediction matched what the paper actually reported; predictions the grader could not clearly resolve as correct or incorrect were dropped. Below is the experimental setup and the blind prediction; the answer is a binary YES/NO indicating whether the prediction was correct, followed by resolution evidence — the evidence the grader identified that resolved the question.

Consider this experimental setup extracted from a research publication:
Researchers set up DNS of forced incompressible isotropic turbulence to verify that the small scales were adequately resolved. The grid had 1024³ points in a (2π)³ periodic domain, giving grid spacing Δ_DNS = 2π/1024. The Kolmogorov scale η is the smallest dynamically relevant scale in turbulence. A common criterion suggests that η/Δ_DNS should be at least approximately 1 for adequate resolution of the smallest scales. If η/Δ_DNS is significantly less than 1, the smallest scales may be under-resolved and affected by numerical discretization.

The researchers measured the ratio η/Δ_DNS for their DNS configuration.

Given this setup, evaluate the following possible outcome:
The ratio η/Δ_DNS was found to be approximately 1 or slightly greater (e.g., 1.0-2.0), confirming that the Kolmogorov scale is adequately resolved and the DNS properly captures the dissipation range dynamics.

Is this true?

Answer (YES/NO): YES